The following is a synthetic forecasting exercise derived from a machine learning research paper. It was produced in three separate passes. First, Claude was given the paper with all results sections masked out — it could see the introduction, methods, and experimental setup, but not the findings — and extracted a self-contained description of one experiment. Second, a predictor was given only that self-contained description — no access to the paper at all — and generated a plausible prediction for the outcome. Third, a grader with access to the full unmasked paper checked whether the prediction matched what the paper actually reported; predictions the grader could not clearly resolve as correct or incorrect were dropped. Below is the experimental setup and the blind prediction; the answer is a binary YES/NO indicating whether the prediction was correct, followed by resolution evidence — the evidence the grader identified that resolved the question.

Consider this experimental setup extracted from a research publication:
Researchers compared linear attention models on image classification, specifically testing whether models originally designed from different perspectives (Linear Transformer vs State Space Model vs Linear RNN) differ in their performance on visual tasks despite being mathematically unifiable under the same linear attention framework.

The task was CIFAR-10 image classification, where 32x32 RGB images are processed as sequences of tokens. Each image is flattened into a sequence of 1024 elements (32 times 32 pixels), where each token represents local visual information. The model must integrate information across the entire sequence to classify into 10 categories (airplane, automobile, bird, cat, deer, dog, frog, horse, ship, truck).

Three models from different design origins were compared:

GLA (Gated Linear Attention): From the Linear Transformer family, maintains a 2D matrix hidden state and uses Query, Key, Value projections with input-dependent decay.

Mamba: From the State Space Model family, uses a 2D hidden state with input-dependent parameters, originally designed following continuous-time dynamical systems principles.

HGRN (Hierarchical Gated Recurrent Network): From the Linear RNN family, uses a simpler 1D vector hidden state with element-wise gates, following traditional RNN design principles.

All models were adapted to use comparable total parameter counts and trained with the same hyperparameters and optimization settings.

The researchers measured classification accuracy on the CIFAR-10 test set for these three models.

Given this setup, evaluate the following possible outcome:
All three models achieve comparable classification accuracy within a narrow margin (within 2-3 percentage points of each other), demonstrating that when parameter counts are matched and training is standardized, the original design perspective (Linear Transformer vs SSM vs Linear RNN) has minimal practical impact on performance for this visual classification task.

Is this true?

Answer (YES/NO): YES